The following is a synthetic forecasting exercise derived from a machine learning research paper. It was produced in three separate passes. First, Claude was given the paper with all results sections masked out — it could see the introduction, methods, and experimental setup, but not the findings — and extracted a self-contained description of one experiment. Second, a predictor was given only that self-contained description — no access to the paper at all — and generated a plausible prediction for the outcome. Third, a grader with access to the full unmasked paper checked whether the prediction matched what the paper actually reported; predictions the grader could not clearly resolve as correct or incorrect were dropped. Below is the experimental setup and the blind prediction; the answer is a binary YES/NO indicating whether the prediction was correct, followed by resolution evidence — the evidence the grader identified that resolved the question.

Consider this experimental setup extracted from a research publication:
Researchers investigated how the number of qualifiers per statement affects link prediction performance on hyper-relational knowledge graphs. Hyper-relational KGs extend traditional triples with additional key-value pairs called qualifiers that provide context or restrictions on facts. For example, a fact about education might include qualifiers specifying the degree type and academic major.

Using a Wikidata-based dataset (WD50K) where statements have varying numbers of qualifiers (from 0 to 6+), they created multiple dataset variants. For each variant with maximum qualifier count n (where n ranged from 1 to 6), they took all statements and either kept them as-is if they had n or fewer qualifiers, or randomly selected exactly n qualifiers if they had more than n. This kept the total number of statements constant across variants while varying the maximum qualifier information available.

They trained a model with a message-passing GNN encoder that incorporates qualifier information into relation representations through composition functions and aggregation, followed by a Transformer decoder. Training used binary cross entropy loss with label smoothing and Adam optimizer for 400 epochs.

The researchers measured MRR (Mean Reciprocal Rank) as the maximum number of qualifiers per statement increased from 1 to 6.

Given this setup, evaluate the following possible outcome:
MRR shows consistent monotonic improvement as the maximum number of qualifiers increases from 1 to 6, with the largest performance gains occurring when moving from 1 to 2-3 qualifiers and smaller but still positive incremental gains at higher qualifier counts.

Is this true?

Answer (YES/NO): NO